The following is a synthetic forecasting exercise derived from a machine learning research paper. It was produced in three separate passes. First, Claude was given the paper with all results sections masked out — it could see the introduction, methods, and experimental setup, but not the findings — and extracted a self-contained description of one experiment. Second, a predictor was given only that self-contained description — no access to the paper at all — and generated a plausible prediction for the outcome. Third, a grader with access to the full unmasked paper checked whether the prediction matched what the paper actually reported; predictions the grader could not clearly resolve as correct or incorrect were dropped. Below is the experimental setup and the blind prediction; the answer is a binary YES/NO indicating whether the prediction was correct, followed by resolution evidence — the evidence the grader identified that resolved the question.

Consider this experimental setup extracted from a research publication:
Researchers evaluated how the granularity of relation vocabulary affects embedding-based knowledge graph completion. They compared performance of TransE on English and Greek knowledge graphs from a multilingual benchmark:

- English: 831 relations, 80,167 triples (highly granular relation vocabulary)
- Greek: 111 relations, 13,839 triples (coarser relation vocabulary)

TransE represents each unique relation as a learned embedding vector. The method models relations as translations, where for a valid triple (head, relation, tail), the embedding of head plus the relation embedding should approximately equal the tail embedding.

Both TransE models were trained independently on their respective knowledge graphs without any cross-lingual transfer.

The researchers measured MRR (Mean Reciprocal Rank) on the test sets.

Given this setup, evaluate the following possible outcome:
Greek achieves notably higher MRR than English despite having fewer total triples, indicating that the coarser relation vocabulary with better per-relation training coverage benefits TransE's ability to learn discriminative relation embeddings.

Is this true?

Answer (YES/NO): YES